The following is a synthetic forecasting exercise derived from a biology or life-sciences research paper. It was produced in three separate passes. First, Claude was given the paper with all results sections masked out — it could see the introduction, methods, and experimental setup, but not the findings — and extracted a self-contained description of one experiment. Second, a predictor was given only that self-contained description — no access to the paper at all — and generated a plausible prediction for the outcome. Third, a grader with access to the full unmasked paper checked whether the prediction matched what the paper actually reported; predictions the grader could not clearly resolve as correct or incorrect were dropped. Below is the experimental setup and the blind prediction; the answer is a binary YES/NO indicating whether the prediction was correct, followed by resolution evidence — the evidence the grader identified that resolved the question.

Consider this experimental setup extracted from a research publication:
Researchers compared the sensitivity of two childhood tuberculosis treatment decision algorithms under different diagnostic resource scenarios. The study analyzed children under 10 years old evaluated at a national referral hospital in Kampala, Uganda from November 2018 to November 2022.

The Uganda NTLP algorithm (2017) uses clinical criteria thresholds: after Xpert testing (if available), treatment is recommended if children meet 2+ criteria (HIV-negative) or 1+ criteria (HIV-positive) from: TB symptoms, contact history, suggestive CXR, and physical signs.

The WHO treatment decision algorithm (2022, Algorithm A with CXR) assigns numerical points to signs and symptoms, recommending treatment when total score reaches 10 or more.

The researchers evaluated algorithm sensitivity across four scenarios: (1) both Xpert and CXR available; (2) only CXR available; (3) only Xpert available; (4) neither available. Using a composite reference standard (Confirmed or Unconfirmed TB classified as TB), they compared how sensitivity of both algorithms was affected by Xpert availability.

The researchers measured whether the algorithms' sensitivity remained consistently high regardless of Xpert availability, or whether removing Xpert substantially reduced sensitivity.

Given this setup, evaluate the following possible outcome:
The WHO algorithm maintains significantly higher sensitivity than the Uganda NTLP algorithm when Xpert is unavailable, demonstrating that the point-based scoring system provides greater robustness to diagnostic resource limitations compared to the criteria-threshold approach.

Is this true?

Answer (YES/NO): NO